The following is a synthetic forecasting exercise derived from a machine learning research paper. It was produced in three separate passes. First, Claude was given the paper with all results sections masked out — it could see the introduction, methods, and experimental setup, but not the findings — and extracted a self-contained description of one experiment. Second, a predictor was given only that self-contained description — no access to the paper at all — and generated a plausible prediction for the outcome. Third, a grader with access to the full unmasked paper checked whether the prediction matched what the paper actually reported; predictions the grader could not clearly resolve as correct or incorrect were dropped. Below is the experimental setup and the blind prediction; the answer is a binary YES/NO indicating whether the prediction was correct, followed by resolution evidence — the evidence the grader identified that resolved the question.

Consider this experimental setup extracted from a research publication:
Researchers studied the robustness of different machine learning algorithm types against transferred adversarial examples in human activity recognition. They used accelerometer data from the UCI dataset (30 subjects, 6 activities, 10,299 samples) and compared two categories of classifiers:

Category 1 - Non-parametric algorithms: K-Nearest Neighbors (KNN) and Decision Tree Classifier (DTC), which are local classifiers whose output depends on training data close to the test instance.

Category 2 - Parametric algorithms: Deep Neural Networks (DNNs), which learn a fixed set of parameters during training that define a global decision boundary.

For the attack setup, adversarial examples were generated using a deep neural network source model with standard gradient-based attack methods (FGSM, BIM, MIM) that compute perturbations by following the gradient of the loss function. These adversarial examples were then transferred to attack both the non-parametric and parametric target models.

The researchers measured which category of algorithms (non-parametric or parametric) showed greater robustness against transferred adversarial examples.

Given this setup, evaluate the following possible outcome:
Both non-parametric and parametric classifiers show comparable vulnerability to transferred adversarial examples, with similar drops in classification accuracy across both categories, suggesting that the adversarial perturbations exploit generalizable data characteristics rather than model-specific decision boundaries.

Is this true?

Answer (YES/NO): NO